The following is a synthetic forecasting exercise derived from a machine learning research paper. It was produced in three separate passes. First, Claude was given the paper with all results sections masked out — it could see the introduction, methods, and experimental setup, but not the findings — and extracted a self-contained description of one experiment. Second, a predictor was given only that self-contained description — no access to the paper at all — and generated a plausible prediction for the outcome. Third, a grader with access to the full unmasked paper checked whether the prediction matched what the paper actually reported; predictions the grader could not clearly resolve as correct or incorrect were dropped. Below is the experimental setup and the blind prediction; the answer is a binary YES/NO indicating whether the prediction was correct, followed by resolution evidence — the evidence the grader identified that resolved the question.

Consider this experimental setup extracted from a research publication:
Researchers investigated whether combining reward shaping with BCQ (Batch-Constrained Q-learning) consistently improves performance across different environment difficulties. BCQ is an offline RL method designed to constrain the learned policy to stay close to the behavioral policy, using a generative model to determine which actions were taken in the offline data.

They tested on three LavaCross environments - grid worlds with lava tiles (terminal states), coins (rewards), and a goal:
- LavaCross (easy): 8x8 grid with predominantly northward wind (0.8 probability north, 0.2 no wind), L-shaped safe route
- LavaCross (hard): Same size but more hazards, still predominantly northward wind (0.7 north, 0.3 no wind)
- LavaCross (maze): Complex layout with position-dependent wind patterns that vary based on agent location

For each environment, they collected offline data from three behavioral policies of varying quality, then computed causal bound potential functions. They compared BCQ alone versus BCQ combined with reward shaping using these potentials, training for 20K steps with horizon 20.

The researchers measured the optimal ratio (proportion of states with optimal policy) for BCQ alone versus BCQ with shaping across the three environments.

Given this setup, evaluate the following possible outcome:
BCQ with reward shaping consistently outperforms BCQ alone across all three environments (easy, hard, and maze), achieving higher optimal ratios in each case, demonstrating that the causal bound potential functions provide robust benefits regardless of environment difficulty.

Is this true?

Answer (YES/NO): NO